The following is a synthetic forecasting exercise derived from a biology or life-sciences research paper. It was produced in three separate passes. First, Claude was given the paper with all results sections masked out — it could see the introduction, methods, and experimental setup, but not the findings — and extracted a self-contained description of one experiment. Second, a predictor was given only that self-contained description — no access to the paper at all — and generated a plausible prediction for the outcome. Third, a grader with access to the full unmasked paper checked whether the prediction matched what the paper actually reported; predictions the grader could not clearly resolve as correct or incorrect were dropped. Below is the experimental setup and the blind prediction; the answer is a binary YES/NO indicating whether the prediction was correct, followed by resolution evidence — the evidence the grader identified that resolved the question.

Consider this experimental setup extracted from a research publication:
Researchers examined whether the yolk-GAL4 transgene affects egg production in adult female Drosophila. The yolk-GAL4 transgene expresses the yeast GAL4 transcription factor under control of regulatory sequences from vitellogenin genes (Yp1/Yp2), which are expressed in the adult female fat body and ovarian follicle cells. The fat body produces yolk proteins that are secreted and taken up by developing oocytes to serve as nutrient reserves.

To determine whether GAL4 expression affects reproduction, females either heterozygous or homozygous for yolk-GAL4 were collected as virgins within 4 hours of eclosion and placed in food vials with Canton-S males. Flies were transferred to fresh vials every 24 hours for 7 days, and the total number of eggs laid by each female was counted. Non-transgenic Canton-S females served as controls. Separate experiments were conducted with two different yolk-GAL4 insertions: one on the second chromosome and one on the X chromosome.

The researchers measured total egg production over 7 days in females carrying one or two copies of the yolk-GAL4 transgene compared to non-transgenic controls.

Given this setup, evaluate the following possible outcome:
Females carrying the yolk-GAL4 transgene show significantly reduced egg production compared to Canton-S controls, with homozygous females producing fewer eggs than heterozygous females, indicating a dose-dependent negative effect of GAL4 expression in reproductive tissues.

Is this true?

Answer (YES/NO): NO